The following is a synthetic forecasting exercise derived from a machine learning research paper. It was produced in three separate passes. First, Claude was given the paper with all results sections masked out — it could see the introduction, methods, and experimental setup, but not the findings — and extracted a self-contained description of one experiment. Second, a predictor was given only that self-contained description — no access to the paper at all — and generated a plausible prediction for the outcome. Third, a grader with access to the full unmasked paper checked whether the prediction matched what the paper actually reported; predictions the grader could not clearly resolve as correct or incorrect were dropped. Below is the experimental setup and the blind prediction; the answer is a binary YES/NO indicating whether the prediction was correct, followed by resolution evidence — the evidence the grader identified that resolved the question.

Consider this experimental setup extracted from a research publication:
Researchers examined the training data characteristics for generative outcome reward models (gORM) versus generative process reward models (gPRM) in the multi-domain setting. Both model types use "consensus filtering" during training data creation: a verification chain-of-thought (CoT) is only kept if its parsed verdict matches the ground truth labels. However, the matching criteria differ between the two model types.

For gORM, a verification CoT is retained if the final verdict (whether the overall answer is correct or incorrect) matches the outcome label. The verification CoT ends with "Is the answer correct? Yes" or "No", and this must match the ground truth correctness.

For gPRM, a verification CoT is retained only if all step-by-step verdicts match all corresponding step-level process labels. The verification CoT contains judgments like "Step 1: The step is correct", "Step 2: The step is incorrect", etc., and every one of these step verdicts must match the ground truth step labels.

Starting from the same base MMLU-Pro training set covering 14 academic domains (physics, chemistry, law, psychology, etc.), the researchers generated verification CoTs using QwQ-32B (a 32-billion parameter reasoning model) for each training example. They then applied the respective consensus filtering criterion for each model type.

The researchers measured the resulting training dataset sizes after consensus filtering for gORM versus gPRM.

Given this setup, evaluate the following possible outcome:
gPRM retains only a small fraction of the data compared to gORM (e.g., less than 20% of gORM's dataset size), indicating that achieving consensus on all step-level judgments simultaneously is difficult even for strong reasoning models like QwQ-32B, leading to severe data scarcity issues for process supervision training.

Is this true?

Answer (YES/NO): NO